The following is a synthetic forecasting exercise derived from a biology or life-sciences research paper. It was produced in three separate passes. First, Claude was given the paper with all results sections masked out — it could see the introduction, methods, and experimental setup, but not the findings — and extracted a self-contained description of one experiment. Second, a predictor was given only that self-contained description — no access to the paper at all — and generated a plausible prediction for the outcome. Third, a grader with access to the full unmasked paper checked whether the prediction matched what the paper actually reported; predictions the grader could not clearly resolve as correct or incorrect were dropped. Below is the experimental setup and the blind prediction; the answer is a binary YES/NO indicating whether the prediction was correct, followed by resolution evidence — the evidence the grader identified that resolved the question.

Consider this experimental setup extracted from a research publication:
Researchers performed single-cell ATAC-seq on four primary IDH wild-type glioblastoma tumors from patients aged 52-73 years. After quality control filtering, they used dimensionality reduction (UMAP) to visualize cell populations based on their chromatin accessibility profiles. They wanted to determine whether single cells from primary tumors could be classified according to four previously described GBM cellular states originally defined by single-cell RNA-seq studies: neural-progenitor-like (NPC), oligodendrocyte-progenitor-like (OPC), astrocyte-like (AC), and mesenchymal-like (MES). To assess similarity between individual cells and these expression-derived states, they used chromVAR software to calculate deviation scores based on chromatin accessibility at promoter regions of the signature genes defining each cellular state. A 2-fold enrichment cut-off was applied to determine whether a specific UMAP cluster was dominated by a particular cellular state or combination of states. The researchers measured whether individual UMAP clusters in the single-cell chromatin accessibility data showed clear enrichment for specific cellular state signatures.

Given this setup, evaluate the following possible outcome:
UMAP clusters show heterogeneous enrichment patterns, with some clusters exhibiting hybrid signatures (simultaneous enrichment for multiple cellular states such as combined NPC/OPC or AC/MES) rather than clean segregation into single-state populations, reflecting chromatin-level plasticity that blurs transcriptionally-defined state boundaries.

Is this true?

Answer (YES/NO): YES